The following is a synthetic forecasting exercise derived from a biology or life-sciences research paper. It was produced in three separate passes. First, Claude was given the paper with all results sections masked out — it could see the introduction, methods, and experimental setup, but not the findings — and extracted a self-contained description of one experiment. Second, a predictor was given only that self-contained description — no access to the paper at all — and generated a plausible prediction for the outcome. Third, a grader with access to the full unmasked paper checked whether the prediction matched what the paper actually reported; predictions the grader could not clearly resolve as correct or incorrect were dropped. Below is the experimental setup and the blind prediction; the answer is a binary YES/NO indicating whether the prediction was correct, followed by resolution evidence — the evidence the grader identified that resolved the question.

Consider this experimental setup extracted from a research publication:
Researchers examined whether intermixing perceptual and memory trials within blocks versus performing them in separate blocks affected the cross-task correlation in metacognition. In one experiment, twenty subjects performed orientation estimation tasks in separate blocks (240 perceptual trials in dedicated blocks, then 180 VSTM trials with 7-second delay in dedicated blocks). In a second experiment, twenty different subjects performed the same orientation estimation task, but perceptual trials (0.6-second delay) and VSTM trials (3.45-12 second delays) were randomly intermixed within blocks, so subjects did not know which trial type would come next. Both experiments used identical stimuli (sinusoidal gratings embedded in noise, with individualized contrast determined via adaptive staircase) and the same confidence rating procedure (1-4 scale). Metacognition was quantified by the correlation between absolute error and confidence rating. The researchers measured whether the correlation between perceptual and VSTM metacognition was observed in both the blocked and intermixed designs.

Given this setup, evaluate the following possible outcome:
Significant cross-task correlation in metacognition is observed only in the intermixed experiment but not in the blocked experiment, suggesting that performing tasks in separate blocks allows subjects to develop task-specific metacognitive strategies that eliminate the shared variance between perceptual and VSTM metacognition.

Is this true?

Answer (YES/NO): NO